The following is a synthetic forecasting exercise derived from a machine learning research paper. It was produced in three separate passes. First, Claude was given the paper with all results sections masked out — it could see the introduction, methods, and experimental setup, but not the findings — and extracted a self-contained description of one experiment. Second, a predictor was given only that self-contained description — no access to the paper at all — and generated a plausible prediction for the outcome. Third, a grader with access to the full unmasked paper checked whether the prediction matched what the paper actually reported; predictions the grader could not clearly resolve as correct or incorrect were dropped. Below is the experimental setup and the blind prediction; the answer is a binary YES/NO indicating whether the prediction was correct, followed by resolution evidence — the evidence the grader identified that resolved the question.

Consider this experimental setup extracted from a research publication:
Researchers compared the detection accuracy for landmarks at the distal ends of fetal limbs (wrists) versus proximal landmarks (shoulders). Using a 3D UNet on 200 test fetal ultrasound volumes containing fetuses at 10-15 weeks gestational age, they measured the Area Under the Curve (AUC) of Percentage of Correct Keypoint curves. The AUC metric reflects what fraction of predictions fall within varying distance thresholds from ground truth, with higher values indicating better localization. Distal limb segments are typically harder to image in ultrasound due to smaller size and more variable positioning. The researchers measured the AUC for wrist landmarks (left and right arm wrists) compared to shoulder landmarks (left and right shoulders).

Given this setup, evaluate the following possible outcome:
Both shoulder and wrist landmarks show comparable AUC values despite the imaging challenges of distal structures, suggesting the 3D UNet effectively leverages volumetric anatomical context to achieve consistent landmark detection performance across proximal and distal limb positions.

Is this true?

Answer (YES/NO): NO